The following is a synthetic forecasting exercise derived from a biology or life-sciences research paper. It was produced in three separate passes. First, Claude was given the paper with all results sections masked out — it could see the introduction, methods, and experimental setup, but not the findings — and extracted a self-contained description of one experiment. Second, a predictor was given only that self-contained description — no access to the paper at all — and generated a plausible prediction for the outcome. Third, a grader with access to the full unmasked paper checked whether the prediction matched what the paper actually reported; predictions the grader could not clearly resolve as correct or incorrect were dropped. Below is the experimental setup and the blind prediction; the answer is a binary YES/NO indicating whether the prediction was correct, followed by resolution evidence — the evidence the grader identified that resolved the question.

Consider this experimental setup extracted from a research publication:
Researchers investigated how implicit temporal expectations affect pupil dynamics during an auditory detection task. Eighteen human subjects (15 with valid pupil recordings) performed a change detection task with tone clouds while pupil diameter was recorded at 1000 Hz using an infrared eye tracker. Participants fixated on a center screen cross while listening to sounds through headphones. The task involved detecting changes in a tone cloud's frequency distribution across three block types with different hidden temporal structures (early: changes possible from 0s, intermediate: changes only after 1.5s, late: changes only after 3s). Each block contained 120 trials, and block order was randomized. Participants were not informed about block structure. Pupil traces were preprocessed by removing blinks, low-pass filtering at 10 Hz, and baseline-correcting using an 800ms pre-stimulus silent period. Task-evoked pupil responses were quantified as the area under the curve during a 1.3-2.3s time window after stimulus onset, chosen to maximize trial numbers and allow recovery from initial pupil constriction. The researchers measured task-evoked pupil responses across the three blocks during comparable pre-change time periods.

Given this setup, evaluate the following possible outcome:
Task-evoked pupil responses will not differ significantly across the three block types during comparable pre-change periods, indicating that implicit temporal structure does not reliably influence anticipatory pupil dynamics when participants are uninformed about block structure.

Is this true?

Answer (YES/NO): NO